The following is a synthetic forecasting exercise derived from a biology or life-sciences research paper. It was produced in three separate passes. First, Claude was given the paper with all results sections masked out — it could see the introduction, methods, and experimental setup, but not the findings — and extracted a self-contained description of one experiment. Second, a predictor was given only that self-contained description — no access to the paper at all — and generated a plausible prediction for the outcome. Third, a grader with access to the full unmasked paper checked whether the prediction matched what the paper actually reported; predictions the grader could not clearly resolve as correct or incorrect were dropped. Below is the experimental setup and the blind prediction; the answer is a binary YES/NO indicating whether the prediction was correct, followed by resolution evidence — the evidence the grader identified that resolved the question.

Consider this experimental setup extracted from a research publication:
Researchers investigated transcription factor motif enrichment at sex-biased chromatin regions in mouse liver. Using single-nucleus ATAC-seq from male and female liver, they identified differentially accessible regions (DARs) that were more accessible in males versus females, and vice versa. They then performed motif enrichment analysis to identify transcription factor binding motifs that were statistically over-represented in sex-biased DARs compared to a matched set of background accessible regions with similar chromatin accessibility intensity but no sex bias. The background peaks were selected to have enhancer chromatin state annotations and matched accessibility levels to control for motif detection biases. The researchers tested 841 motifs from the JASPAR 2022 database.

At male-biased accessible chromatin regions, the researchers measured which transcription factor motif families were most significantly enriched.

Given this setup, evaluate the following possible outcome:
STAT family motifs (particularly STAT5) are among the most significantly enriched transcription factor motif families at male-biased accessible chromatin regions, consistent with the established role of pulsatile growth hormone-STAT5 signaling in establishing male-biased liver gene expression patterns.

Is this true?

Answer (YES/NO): NO